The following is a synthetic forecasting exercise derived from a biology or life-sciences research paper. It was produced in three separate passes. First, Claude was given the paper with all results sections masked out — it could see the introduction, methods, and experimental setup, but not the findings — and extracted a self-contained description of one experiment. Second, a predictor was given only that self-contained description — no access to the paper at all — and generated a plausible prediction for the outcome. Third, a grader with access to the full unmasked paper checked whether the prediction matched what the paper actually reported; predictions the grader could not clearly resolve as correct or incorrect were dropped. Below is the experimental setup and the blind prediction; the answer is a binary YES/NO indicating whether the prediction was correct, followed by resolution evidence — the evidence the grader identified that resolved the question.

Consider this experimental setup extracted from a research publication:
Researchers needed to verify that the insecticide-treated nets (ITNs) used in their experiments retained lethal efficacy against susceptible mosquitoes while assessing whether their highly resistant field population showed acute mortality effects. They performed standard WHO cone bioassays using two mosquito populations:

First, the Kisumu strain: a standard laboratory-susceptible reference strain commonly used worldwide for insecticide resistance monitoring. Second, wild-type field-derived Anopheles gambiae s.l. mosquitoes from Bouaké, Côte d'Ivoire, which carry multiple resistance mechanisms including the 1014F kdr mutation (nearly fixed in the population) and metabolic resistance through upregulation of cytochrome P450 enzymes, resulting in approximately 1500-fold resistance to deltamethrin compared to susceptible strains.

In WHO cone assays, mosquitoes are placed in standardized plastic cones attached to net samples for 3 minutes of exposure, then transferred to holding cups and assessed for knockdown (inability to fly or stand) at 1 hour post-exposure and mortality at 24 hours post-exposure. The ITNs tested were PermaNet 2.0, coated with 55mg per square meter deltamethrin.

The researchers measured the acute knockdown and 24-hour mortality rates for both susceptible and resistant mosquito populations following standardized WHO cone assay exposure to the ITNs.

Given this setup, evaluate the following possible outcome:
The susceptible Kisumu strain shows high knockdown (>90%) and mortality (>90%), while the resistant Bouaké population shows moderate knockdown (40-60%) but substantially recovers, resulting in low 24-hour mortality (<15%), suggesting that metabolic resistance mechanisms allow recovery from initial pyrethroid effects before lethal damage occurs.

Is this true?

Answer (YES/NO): NO